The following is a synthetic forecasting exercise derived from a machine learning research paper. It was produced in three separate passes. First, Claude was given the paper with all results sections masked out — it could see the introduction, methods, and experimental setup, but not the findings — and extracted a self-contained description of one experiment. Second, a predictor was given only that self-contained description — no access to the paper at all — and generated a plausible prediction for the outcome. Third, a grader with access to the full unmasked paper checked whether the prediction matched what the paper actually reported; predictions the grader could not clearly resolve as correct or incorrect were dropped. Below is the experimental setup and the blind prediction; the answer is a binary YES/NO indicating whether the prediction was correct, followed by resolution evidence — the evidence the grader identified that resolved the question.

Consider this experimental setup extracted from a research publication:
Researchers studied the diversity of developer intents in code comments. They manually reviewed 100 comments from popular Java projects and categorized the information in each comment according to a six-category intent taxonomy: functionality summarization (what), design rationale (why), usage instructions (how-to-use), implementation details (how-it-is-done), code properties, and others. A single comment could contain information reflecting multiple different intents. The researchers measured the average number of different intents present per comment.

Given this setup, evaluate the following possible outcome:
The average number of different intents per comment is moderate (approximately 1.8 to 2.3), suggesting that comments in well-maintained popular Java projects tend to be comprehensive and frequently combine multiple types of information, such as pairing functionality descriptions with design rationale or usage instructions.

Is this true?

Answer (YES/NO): NO